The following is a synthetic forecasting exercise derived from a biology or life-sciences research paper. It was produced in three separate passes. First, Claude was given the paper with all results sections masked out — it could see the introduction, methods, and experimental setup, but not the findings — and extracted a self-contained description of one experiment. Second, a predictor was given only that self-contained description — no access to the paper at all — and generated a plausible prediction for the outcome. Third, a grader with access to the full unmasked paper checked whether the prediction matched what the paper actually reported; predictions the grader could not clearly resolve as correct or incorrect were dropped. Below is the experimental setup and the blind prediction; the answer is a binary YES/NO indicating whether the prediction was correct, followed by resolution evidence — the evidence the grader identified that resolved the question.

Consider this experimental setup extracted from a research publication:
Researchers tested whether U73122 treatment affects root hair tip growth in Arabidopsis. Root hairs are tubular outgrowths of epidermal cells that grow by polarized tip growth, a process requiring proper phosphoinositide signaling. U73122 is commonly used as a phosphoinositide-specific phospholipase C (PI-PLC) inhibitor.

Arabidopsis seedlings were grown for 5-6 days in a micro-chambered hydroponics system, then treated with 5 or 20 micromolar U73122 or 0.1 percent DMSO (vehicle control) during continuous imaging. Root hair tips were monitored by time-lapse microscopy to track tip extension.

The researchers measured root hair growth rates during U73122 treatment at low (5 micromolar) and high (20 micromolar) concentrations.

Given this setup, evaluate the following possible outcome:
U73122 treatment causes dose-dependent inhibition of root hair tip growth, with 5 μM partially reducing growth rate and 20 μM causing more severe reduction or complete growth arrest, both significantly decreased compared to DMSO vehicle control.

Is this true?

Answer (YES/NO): NO